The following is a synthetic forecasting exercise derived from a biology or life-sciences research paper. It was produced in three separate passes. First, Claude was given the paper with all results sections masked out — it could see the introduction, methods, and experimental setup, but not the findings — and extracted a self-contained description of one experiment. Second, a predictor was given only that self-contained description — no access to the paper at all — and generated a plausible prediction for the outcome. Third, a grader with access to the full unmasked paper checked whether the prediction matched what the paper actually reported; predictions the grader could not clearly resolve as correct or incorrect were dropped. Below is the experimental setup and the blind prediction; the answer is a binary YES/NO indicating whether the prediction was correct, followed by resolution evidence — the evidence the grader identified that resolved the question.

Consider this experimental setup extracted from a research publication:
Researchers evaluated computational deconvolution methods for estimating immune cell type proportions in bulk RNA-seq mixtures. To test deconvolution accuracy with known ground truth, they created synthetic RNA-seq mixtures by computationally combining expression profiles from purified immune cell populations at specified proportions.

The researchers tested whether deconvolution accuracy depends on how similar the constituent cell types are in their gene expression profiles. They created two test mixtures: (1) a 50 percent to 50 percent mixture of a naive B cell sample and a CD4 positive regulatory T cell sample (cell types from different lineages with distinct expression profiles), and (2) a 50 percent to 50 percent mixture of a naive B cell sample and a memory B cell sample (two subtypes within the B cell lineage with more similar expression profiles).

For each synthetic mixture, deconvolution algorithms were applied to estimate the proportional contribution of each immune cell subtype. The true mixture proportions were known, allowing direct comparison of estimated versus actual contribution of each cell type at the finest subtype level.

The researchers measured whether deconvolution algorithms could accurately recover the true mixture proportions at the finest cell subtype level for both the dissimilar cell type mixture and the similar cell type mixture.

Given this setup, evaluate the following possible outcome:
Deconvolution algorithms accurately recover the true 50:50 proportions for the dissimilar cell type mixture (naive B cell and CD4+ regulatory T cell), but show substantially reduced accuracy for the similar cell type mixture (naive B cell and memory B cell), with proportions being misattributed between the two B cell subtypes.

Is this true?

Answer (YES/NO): YES